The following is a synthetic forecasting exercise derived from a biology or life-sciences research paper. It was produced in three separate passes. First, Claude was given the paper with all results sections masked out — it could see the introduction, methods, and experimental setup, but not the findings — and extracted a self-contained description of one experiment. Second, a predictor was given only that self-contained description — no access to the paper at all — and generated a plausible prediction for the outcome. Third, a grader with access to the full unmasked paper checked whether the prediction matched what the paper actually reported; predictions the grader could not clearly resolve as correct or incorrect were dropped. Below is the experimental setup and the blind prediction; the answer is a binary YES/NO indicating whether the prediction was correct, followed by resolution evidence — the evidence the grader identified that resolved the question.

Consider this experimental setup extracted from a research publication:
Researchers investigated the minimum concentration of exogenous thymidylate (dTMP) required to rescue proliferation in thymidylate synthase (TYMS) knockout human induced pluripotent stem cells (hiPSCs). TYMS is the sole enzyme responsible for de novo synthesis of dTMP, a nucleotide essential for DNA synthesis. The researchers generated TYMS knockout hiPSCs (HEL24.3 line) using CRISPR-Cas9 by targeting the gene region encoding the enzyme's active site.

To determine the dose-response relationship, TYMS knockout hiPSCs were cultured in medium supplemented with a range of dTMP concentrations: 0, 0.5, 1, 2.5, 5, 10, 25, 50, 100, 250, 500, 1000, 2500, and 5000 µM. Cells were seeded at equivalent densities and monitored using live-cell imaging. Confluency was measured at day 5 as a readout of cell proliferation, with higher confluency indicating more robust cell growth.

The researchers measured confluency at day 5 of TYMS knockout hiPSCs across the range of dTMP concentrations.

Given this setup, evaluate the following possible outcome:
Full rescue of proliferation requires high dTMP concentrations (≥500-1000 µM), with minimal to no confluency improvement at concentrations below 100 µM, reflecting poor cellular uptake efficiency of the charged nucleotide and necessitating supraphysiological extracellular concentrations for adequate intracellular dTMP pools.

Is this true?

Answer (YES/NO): NO